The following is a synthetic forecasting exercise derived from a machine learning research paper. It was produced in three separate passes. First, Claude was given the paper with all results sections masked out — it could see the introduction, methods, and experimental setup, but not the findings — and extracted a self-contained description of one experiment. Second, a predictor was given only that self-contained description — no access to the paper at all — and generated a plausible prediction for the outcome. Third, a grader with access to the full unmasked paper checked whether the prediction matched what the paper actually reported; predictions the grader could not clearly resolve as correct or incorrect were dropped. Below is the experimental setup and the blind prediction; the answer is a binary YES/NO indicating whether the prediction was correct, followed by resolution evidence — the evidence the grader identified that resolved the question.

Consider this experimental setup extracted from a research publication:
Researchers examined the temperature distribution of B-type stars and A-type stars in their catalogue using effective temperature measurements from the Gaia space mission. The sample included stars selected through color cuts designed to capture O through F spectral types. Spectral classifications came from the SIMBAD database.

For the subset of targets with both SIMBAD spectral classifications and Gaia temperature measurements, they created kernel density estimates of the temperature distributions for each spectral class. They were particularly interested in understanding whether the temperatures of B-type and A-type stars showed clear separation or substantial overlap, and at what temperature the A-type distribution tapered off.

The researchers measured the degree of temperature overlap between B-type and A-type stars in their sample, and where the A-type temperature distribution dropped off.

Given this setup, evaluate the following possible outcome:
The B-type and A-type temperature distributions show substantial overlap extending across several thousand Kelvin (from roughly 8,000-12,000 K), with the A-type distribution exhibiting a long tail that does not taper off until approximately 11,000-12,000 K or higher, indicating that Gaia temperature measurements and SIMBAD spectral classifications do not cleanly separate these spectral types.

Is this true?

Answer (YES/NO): NO